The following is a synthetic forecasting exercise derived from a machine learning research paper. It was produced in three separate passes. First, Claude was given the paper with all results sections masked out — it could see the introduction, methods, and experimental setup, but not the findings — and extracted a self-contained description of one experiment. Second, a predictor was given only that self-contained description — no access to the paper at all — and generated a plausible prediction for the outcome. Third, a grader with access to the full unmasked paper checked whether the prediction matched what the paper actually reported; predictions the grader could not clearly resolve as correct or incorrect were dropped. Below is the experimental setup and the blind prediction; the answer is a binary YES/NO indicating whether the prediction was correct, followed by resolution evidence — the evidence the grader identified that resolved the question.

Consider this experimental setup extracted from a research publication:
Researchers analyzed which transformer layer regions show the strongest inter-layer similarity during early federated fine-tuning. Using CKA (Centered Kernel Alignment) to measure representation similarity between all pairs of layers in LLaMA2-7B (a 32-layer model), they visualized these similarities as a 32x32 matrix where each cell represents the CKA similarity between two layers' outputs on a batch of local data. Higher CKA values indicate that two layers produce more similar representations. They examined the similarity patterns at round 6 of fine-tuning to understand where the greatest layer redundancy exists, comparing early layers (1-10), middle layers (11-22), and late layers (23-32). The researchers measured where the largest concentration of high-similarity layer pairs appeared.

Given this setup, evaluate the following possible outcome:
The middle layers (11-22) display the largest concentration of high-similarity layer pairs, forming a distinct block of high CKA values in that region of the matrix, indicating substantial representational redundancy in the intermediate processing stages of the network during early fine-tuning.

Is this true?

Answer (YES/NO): YES